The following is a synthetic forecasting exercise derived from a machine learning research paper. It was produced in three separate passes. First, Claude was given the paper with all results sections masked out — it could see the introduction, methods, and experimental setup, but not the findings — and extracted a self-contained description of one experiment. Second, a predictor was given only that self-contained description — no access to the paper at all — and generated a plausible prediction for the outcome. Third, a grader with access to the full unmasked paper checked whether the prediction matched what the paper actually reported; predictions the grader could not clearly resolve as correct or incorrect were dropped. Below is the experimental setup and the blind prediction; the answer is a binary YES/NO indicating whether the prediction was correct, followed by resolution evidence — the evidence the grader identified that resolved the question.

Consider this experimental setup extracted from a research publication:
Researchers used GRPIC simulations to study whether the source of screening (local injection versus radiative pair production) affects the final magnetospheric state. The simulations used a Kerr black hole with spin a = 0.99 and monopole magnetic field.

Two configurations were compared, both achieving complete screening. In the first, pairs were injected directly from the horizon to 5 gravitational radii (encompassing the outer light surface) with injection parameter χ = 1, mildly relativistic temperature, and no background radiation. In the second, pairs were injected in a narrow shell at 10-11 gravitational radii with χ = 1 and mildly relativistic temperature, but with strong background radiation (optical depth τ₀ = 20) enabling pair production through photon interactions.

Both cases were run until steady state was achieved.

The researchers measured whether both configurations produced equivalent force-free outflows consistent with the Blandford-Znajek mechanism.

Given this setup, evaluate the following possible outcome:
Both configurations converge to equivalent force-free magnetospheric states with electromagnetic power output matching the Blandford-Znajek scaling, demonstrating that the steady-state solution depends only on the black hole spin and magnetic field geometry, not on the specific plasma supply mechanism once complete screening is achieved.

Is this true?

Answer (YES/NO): YES